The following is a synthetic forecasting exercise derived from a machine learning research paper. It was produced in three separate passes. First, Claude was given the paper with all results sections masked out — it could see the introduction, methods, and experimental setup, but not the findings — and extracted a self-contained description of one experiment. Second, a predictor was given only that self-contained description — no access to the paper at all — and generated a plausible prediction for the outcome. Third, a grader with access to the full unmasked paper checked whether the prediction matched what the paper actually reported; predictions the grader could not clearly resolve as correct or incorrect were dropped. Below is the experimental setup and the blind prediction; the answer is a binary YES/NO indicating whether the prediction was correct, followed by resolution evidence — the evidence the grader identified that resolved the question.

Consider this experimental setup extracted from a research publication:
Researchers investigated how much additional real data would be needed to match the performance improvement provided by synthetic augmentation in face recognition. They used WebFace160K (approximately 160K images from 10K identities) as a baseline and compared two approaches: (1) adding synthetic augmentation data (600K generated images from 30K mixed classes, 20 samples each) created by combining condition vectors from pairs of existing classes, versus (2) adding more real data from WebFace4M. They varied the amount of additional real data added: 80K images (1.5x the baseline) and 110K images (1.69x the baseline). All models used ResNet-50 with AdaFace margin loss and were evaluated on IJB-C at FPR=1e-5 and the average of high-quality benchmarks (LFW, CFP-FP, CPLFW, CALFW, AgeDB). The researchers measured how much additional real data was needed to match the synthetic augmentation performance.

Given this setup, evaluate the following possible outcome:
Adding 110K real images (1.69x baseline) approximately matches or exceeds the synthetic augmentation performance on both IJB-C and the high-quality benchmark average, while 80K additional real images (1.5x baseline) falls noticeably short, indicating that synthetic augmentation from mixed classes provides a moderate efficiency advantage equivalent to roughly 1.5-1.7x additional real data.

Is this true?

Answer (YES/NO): YES